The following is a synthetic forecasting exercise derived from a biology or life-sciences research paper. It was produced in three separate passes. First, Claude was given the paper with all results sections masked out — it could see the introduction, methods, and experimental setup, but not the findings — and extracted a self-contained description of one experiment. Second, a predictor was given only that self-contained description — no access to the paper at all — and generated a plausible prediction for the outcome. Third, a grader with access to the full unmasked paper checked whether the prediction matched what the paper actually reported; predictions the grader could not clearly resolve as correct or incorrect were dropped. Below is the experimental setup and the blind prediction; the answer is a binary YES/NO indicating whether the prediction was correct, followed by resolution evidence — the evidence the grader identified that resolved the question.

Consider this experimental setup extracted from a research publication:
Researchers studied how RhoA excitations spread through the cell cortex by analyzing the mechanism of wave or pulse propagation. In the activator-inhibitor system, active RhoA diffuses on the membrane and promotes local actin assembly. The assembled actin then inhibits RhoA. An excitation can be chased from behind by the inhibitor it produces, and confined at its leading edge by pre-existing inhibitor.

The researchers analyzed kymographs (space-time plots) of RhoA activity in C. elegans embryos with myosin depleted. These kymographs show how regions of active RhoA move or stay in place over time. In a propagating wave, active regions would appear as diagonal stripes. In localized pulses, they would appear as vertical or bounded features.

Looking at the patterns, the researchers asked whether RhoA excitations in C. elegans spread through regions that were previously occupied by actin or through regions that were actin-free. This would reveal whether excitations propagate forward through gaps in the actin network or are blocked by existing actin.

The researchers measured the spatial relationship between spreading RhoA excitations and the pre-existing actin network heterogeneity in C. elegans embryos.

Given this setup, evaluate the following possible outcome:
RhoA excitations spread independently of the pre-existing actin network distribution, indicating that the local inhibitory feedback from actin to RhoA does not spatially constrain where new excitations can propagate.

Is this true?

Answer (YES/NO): NO